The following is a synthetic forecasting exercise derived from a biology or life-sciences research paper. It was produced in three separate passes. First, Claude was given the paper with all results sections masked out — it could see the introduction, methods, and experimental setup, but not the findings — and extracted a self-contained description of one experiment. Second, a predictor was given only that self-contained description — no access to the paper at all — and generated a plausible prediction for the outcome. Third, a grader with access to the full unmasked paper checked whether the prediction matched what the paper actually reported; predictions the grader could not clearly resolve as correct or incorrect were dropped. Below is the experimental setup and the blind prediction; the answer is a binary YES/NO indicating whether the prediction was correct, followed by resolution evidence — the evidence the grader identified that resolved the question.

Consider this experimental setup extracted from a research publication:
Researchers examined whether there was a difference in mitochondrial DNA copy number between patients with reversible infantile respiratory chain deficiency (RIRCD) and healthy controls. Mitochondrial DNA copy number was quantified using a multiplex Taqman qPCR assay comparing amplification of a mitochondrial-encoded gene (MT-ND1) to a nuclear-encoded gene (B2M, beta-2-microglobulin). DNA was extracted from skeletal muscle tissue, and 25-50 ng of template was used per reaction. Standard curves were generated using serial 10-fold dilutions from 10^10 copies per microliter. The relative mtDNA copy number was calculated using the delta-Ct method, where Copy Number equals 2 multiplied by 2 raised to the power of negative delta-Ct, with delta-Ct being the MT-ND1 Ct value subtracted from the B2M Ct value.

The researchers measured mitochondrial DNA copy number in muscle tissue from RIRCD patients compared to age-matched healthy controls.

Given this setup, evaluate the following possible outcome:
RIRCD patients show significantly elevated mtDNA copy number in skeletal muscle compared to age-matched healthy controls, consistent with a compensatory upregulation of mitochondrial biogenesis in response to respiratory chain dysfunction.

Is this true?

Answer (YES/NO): NO